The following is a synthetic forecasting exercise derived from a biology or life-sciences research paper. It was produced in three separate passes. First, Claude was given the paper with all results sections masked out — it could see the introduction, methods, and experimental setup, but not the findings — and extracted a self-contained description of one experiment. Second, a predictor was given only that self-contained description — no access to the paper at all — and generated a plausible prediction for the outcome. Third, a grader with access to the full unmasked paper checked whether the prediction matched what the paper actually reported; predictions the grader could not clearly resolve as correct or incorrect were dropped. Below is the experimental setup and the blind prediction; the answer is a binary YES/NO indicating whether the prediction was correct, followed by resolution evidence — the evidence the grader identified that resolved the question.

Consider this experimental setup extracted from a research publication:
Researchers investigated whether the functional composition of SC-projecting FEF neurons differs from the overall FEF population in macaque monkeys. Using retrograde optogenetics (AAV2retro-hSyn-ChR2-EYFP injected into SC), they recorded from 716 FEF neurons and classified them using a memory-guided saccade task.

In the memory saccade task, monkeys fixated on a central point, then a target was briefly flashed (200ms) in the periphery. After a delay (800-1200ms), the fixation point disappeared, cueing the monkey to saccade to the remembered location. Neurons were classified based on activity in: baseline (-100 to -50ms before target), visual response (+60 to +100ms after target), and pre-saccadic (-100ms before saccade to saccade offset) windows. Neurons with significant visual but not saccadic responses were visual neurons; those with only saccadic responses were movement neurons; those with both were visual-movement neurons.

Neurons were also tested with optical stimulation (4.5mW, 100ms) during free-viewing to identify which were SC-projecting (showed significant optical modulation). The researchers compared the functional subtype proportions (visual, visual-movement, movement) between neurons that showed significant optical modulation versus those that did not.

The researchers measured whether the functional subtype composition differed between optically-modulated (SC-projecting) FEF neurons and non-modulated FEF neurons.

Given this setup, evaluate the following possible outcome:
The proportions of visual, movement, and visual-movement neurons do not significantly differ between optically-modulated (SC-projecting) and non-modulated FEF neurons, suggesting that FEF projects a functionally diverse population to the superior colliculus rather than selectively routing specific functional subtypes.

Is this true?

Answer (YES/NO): YES